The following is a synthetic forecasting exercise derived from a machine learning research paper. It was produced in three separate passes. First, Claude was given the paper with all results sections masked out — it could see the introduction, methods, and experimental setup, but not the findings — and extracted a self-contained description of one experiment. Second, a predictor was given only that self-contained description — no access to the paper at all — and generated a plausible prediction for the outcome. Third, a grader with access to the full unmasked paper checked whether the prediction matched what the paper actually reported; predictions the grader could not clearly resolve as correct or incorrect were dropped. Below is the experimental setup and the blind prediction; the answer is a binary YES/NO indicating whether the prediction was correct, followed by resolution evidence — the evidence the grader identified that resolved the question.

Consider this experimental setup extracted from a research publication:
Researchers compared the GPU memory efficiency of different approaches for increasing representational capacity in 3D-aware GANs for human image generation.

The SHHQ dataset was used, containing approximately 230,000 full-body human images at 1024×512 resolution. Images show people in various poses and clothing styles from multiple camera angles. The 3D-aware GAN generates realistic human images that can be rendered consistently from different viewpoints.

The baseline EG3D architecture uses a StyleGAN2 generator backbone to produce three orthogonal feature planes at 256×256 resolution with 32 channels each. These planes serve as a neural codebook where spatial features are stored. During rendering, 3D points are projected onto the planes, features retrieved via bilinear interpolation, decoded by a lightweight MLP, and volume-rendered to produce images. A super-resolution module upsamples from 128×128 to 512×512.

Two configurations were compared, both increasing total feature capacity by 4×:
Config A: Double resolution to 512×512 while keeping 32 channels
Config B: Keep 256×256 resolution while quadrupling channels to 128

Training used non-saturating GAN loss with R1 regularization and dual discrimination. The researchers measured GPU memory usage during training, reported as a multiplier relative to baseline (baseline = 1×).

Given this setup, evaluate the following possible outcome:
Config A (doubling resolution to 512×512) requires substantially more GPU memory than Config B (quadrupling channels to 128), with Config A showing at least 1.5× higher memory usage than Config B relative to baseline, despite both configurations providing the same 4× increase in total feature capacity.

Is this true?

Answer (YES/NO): NO